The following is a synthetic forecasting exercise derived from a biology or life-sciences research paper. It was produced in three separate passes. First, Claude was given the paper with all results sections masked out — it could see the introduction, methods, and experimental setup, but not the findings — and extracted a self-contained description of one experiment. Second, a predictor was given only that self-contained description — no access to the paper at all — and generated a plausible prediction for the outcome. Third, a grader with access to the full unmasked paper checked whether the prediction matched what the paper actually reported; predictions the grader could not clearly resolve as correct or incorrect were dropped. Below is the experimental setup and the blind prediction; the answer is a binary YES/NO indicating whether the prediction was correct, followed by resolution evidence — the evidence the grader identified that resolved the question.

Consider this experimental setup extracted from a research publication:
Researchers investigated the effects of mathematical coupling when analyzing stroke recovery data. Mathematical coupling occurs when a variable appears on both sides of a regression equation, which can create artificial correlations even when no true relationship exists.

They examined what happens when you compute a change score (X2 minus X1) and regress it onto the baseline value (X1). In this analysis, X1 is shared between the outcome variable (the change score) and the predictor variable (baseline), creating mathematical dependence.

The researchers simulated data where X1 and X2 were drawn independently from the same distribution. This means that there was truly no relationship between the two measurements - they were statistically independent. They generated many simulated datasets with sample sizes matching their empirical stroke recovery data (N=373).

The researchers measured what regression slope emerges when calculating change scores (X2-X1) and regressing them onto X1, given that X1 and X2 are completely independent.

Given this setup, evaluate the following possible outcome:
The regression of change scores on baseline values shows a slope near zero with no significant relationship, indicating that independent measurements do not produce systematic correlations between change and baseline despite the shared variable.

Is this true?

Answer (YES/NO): NO